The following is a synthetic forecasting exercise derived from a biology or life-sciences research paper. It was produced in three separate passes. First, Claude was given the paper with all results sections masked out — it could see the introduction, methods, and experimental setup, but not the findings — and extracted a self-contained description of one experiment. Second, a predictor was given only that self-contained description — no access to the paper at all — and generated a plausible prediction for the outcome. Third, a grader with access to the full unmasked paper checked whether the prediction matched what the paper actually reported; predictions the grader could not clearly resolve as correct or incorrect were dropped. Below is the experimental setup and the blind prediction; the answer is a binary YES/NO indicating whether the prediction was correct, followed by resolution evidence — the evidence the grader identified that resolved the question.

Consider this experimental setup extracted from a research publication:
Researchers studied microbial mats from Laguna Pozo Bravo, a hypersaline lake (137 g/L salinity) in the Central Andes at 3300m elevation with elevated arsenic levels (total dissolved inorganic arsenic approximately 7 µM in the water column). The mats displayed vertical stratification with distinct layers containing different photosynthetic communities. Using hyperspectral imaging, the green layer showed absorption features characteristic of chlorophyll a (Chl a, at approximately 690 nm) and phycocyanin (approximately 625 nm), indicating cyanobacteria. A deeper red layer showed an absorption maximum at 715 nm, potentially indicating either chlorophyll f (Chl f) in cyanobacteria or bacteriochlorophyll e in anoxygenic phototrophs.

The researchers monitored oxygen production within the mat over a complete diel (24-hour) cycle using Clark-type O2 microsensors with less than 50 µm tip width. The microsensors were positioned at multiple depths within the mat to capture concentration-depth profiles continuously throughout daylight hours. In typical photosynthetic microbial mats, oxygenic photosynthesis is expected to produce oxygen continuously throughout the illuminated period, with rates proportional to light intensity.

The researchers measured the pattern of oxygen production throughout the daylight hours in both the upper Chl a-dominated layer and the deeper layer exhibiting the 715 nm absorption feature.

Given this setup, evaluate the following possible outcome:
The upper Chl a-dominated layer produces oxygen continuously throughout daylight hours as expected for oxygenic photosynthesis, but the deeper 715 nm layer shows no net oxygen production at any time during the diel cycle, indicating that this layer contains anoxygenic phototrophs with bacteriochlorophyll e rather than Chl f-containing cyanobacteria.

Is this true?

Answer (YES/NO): NO